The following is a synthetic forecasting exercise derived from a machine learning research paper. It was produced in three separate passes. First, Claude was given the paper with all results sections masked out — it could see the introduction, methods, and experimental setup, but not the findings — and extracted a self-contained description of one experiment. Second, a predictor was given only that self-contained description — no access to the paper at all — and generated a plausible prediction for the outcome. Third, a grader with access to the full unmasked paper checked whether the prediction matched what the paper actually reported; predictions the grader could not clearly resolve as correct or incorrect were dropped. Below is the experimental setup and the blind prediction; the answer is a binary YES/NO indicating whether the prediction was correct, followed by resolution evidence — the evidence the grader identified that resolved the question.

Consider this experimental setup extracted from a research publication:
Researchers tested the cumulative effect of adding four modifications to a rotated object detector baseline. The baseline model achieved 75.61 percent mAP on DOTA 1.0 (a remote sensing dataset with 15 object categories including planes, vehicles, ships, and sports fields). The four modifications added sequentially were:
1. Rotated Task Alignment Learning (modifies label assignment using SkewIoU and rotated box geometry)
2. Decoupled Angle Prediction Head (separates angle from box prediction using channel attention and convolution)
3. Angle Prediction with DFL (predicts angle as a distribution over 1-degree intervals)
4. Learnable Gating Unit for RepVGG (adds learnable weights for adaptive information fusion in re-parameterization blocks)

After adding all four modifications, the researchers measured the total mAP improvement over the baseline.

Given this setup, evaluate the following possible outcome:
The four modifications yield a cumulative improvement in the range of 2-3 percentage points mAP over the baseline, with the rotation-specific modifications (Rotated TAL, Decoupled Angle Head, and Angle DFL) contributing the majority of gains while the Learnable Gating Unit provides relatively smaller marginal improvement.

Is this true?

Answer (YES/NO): YES